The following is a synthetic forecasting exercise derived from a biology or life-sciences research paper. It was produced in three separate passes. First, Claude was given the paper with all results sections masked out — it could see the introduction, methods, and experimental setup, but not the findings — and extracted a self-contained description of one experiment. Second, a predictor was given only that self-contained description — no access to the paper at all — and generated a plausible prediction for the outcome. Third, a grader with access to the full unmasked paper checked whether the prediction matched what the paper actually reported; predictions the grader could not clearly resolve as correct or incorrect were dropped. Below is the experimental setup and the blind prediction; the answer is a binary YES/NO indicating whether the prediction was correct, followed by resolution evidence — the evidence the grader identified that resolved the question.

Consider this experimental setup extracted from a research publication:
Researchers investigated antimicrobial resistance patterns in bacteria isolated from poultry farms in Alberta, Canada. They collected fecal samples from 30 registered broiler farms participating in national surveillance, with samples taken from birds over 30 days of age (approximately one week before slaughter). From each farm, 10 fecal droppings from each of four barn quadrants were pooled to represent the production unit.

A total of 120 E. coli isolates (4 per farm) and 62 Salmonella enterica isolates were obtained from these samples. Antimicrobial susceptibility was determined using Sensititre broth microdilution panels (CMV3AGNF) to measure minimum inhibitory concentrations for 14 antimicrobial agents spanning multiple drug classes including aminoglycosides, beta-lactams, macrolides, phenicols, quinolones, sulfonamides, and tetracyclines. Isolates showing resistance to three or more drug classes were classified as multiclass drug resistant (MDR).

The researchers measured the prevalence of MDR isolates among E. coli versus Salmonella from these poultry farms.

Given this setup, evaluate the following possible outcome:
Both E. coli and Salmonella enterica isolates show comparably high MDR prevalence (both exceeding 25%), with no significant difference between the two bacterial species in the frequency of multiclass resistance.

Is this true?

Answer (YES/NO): NO